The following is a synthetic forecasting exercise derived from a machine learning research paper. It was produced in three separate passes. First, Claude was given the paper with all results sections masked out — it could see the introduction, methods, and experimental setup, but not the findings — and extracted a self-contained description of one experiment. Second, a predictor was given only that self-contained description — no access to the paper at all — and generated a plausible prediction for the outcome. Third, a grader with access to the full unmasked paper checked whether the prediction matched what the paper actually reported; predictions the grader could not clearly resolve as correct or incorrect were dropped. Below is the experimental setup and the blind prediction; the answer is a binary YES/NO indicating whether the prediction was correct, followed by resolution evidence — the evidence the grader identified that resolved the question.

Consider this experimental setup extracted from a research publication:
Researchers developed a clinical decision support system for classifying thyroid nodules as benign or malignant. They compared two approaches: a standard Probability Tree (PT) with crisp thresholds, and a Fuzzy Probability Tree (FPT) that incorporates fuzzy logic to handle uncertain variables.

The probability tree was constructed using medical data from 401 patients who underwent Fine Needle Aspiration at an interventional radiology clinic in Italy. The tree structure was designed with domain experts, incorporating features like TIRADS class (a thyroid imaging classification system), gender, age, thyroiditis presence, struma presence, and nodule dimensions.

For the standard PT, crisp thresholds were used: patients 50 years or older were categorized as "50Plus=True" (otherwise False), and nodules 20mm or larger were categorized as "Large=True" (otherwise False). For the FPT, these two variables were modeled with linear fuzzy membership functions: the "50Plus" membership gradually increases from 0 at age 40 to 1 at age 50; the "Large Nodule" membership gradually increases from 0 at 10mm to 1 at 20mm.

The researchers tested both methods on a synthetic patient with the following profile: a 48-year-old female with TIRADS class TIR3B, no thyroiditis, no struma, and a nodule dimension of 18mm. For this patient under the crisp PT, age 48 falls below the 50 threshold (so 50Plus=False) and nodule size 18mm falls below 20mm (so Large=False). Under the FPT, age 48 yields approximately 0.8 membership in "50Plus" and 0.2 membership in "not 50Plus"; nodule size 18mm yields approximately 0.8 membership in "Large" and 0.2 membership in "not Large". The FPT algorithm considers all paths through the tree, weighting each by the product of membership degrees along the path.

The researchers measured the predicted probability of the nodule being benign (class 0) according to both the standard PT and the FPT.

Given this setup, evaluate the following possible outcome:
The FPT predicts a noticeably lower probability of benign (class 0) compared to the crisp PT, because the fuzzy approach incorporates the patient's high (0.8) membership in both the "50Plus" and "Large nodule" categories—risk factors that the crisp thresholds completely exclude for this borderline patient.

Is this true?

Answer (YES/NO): YES